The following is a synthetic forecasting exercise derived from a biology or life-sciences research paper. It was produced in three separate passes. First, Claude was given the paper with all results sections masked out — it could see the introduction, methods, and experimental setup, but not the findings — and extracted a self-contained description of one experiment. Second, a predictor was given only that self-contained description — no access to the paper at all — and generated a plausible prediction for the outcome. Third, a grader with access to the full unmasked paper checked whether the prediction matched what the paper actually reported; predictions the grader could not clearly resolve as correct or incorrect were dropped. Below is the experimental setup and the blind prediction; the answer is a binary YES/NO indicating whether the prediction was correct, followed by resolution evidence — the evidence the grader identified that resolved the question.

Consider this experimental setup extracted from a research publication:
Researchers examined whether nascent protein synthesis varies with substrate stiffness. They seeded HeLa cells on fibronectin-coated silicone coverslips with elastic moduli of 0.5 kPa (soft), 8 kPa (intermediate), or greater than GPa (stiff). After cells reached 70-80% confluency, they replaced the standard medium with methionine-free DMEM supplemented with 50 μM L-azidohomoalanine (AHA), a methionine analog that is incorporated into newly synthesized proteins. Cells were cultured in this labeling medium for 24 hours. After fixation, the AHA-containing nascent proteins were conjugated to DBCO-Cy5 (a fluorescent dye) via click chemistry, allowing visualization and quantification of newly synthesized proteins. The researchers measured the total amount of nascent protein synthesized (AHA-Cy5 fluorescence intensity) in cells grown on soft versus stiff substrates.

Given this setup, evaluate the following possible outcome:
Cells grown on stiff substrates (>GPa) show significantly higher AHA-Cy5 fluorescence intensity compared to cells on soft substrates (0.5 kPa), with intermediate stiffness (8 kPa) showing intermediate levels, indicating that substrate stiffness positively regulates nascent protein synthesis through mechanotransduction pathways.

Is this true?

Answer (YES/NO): NO